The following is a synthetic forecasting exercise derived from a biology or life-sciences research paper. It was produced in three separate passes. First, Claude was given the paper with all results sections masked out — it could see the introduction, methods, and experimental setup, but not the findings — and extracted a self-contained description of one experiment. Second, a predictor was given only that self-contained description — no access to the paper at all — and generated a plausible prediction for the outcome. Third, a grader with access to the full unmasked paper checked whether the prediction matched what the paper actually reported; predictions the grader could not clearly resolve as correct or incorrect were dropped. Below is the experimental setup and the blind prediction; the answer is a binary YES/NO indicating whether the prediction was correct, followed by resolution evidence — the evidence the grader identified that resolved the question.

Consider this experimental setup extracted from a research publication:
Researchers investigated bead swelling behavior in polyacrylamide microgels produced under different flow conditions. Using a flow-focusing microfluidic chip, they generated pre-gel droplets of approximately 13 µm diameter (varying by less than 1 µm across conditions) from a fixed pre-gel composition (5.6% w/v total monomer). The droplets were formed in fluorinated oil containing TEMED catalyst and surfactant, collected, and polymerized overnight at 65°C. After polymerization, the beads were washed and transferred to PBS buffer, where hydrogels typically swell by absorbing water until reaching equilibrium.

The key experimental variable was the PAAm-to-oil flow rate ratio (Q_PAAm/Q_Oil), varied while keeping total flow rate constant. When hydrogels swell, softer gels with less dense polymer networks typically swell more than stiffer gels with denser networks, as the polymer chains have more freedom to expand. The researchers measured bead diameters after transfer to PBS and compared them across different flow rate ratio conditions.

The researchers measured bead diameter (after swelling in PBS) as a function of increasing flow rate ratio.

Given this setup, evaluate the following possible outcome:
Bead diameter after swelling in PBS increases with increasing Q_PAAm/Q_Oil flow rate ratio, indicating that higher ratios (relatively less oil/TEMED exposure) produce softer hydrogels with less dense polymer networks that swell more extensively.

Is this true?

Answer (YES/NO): NO